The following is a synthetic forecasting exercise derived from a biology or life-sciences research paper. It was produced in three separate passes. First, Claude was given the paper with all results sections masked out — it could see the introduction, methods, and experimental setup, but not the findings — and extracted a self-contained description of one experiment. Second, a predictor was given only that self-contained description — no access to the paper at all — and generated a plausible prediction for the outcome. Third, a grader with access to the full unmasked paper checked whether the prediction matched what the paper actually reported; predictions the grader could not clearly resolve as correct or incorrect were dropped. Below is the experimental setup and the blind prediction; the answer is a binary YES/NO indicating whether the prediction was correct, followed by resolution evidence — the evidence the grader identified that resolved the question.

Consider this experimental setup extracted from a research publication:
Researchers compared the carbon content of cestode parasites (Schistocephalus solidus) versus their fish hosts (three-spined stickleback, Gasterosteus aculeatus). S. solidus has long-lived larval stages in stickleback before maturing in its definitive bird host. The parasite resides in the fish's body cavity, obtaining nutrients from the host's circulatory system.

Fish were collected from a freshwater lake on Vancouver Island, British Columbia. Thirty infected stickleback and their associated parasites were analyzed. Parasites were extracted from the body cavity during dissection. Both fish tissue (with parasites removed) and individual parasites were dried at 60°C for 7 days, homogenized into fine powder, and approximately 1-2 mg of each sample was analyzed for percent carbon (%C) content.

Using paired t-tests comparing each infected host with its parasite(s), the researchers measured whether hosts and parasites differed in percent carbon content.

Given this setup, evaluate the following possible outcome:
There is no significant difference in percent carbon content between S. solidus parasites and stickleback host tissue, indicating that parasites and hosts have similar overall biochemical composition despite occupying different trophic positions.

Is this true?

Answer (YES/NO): NO